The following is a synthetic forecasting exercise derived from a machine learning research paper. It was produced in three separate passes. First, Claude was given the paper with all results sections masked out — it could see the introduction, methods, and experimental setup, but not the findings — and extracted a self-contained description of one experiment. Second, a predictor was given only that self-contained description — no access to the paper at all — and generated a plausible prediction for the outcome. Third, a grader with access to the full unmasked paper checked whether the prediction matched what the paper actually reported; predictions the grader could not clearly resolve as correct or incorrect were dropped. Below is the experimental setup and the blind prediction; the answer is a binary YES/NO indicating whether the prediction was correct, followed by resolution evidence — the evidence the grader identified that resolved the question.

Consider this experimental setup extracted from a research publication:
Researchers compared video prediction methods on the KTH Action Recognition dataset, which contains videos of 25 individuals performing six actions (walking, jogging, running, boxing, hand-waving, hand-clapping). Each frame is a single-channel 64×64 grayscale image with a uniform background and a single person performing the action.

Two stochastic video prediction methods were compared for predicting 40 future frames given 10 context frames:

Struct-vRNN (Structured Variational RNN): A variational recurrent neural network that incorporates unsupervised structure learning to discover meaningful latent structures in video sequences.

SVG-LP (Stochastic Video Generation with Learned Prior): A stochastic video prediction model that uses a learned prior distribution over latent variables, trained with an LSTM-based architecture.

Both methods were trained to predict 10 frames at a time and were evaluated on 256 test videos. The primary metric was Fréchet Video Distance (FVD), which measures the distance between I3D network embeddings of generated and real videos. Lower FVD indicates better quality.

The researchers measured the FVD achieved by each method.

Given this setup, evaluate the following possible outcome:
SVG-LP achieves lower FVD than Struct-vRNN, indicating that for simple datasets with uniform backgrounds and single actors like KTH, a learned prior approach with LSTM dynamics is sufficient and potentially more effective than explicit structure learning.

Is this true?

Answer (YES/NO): YES